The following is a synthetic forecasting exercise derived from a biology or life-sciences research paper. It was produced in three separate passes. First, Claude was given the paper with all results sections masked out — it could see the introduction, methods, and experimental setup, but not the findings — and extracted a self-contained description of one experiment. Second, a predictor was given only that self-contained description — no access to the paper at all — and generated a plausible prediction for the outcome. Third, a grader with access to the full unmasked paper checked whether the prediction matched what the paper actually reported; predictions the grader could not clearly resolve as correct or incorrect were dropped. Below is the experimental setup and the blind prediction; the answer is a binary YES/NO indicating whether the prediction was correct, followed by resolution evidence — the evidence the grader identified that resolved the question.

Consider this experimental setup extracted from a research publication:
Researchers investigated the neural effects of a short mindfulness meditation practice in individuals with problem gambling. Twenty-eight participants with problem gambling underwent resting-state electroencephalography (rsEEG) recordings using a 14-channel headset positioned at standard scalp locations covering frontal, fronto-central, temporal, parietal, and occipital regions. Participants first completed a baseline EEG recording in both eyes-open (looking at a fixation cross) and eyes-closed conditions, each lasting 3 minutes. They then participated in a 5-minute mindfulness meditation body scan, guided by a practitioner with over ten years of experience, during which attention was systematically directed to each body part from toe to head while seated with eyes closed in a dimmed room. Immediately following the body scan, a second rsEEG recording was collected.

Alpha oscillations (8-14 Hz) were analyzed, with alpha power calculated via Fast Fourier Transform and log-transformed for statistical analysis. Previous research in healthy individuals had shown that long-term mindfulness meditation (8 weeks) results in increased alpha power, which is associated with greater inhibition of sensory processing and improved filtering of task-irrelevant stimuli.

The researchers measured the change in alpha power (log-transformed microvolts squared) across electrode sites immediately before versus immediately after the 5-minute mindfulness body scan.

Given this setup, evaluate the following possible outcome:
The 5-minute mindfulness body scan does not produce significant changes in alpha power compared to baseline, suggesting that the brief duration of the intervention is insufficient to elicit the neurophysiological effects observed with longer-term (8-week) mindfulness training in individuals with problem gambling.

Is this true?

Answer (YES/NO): NO